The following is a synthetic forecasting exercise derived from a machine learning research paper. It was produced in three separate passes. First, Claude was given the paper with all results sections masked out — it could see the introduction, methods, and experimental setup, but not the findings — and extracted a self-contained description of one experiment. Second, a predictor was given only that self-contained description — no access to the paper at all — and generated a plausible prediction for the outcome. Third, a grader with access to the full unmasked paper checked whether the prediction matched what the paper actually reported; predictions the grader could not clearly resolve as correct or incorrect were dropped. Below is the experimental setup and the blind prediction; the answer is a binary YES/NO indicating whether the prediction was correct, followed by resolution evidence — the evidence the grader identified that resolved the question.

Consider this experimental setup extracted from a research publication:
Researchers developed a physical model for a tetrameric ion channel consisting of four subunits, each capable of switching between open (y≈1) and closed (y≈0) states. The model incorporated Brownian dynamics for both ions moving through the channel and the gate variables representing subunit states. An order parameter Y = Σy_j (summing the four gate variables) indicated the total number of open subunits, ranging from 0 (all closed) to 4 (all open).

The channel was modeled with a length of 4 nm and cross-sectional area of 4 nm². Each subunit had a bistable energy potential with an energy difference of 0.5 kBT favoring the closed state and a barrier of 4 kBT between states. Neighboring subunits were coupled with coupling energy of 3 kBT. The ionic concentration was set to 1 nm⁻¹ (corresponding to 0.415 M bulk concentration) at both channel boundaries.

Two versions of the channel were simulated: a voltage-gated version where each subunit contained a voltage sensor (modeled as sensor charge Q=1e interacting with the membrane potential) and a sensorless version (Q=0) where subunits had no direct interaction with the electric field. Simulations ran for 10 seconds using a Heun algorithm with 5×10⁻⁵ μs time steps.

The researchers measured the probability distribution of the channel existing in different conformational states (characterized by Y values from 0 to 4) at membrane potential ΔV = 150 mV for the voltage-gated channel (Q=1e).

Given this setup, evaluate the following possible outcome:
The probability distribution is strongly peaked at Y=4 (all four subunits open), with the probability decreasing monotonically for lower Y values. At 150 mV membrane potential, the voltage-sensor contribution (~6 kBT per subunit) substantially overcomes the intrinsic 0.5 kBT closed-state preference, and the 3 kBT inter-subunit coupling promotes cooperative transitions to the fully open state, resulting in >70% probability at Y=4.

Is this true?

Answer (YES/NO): NO